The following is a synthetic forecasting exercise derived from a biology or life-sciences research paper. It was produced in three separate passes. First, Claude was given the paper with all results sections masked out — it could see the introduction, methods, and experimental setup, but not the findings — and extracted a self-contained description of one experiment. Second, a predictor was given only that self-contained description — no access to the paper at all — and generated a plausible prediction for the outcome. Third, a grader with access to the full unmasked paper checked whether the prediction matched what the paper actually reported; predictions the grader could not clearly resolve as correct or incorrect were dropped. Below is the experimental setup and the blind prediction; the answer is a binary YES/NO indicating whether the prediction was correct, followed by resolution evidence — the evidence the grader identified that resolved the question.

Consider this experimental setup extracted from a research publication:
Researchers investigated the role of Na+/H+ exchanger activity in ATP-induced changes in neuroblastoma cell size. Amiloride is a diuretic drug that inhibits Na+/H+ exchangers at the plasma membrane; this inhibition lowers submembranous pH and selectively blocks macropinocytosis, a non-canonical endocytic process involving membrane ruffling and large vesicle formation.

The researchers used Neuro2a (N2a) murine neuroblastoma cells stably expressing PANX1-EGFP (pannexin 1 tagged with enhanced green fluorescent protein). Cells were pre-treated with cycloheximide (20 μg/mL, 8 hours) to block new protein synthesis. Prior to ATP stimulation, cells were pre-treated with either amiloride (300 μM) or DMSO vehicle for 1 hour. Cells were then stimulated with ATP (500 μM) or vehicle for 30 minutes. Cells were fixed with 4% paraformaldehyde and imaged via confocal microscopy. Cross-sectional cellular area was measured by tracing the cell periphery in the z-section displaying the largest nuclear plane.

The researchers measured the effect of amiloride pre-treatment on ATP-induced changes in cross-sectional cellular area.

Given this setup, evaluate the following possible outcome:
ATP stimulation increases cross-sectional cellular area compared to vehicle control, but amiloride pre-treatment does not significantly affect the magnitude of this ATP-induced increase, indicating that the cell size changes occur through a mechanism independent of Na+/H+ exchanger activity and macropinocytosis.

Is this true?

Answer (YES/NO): NO